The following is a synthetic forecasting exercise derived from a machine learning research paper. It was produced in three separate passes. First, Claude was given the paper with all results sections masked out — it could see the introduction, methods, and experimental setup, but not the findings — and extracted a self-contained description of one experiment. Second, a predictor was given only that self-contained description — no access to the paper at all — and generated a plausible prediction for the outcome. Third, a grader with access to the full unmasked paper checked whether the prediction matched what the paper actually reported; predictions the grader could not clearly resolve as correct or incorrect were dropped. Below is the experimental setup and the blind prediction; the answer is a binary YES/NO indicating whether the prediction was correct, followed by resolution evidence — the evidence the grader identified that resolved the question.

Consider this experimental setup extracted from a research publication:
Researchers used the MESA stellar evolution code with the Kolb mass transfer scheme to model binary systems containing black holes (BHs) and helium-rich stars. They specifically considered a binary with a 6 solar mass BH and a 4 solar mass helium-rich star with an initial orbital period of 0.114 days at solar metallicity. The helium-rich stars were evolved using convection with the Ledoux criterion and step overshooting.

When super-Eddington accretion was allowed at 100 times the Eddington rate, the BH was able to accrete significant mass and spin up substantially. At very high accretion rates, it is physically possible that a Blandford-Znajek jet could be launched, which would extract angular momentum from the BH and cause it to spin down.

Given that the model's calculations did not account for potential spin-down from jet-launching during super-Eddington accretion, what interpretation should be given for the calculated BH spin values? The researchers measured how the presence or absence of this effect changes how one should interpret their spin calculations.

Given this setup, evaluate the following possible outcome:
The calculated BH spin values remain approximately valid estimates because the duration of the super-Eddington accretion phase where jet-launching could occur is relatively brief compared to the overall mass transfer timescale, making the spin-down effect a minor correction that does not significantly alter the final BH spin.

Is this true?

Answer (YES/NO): NO